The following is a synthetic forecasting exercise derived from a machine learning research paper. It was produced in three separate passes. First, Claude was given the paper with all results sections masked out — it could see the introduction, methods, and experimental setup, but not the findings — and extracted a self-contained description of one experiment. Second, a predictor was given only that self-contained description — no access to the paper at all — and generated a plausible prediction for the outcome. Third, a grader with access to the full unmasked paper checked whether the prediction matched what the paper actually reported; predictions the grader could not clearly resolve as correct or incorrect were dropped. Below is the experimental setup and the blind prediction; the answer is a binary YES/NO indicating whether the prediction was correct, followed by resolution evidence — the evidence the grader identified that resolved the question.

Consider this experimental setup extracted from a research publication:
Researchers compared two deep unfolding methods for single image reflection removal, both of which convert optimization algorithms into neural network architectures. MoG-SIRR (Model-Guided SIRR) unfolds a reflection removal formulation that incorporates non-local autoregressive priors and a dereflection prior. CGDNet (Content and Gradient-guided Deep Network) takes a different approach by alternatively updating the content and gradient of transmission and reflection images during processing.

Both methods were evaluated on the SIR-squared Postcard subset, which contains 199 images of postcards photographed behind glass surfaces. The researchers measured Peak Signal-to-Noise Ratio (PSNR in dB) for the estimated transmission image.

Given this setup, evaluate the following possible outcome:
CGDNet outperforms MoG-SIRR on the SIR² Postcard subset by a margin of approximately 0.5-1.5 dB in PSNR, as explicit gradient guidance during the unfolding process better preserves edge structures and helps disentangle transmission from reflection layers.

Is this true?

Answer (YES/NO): YES